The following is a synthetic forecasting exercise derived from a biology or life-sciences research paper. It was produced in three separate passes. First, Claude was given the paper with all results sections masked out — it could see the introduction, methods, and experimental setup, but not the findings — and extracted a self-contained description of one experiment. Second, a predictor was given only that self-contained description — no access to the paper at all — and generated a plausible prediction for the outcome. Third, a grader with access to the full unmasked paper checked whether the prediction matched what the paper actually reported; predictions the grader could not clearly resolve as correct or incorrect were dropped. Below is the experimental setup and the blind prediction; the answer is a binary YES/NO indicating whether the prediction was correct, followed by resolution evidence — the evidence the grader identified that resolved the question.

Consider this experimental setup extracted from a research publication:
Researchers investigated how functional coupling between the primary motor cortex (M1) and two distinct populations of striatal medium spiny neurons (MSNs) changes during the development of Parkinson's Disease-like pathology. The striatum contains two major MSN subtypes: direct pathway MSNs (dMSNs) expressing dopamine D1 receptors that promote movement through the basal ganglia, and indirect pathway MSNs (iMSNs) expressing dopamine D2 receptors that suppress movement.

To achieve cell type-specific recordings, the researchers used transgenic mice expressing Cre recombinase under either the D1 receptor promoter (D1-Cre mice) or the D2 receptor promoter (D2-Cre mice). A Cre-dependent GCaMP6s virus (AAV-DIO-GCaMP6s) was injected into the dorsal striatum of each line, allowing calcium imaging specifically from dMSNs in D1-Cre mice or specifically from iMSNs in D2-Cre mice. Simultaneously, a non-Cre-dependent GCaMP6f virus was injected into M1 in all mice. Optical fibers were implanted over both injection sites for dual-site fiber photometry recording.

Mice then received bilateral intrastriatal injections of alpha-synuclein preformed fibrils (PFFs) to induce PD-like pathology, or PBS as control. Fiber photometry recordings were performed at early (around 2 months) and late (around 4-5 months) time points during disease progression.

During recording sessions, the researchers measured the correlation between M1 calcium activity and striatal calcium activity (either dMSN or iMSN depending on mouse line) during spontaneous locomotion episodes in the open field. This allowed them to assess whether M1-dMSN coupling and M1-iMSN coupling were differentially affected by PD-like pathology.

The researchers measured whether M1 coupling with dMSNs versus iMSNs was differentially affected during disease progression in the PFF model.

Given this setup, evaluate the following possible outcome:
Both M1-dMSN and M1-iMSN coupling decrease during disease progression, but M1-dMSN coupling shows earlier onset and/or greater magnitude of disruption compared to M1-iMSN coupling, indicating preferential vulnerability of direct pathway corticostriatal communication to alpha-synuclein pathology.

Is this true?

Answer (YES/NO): NO